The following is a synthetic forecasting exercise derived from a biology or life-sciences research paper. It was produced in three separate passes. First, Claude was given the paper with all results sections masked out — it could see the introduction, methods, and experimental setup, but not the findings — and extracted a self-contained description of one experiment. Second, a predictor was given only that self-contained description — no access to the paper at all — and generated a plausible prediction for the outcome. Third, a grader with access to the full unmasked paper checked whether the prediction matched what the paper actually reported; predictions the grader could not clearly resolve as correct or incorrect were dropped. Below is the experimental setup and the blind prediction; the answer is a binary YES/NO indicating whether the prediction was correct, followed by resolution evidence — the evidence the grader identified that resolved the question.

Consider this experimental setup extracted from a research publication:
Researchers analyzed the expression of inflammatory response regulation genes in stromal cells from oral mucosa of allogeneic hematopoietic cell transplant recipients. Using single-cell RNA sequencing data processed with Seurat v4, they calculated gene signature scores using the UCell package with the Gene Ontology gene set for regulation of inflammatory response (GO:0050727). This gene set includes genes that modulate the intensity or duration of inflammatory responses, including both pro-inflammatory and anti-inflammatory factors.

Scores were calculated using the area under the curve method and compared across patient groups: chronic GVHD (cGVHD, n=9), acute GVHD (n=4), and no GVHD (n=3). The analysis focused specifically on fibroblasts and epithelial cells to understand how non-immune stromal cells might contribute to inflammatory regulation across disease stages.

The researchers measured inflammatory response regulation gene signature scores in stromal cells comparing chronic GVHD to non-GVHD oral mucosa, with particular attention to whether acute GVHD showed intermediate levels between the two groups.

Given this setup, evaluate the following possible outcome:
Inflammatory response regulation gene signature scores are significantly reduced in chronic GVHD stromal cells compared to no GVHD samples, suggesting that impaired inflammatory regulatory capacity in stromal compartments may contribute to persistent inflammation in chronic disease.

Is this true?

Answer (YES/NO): NO